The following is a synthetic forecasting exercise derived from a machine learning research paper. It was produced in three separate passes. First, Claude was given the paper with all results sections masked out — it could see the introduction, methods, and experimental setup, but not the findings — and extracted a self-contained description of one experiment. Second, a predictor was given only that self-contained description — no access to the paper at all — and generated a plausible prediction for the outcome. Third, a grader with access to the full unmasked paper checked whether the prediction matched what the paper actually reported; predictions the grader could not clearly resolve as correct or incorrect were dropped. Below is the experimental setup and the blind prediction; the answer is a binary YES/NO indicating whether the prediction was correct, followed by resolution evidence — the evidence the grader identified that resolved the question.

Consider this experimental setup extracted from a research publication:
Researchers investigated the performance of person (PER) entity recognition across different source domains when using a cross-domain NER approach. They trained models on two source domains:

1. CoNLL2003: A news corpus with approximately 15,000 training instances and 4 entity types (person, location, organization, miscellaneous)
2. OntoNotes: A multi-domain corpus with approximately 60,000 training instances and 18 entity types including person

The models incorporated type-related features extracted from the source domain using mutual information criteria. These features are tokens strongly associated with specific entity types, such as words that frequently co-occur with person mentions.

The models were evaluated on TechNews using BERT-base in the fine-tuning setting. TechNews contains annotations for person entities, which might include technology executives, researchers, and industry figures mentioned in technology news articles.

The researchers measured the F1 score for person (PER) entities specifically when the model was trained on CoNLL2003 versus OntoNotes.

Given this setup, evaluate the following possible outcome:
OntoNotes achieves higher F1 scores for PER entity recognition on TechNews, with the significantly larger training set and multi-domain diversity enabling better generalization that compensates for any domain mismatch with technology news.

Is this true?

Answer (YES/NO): YES